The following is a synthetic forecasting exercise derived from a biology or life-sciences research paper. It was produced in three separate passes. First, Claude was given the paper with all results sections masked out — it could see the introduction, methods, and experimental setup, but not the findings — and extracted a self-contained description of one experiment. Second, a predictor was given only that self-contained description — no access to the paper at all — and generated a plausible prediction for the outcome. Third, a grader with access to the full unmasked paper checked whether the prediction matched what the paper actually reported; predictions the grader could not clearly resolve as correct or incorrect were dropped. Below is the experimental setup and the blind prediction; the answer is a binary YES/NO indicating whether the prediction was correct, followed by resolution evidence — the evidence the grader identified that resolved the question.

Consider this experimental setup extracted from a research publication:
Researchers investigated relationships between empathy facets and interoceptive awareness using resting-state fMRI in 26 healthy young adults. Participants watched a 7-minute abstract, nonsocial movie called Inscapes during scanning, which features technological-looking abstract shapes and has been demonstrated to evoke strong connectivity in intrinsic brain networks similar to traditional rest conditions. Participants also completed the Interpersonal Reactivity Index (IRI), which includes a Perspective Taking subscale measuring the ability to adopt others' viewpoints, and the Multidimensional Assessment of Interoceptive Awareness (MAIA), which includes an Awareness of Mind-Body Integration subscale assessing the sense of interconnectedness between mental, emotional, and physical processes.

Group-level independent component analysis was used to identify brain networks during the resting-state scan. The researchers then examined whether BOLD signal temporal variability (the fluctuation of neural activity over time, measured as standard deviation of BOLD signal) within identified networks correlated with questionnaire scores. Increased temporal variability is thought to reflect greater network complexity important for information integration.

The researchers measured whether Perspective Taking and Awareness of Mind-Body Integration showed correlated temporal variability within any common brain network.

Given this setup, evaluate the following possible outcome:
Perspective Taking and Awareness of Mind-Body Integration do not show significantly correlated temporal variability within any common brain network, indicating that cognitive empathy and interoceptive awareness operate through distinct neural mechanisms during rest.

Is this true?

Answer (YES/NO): NO